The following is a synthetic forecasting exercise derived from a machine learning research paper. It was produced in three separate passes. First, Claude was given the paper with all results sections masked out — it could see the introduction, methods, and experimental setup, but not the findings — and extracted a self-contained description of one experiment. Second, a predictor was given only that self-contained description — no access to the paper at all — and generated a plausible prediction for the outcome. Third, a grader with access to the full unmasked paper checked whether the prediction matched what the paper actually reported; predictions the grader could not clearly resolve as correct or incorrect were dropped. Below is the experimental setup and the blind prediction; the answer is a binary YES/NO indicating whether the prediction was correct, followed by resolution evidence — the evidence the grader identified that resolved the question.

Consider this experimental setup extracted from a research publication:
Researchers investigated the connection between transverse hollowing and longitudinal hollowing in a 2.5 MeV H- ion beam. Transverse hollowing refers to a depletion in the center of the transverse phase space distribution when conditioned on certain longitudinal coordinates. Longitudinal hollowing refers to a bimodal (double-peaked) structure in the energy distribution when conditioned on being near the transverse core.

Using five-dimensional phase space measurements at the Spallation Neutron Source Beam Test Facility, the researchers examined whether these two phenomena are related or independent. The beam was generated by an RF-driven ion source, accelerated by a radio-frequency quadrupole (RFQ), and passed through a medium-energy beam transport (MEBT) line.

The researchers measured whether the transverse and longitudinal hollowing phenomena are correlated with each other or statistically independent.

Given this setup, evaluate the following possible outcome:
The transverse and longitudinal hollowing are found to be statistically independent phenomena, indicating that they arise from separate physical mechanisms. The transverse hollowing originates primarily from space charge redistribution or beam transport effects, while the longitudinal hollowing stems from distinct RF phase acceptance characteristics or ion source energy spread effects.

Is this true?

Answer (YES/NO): NO